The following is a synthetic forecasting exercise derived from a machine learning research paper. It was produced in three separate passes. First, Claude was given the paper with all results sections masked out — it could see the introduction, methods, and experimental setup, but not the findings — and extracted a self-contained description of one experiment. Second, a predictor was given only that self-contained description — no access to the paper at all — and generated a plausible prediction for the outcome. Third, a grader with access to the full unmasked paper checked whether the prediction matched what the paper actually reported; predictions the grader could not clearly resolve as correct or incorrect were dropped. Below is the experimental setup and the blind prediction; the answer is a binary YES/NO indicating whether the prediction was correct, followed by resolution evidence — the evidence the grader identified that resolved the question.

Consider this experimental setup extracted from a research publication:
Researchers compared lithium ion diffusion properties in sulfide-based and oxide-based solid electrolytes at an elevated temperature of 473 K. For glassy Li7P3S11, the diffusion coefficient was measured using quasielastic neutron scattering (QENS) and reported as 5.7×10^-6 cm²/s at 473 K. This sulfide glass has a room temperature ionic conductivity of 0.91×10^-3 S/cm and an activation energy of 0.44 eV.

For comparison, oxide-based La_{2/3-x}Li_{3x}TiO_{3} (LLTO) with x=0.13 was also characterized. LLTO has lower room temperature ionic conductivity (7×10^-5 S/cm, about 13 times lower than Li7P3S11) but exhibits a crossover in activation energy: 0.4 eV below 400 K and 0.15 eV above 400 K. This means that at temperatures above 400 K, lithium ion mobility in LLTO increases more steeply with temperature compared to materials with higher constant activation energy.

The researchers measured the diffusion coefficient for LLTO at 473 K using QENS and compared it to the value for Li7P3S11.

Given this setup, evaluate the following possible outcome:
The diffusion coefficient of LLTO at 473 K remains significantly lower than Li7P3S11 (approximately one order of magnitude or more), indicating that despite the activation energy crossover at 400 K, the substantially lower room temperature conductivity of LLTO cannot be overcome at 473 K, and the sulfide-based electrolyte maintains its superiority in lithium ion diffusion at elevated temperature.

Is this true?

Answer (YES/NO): NO